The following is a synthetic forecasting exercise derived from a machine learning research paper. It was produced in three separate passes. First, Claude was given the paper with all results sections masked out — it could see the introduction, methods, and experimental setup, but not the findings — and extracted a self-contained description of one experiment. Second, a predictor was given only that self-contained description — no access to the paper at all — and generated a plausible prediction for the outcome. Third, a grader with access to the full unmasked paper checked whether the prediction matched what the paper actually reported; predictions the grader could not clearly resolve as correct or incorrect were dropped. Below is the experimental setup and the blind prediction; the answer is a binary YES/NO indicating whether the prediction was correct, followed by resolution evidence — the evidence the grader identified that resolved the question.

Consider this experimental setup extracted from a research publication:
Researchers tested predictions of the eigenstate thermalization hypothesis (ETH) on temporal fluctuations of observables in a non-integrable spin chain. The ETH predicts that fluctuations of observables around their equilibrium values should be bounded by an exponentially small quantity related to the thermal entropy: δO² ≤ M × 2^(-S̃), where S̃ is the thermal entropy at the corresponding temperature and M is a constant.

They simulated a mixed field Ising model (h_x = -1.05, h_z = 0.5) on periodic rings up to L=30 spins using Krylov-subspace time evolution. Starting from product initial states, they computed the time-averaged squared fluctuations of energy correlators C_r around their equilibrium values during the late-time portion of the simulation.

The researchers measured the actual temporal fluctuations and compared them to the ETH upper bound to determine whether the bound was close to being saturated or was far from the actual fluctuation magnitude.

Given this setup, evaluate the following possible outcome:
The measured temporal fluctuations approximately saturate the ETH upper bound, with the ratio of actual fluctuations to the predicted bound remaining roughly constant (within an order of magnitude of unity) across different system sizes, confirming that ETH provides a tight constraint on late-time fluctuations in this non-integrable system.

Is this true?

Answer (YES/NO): YES